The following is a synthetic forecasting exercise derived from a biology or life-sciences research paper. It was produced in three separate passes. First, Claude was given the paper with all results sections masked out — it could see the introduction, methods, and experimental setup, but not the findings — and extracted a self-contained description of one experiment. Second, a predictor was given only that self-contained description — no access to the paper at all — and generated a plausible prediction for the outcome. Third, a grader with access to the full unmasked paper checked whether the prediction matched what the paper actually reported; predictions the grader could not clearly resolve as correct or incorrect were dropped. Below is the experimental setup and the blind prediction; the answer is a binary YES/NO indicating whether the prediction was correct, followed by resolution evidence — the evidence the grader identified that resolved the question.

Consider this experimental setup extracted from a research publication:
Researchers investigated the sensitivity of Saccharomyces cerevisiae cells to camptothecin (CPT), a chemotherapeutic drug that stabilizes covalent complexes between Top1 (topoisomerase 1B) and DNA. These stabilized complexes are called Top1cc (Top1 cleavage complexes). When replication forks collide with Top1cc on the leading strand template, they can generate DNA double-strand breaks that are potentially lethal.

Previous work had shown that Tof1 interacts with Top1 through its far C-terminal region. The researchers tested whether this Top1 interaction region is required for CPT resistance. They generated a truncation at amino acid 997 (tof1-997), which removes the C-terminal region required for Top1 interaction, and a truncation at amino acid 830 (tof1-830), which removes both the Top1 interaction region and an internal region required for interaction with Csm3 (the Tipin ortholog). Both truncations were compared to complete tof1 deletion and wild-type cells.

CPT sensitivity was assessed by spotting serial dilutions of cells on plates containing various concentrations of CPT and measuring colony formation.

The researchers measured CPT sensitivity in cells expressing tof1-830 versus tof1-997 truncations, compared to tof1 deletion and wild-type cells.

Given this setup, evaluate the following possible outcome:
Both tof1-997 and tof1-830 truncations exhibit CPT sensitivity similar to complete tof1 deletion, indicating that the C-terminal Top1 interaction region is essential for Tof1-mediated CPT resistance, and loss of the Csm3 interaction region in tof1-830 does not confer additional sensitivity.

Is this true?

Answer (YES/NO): NO